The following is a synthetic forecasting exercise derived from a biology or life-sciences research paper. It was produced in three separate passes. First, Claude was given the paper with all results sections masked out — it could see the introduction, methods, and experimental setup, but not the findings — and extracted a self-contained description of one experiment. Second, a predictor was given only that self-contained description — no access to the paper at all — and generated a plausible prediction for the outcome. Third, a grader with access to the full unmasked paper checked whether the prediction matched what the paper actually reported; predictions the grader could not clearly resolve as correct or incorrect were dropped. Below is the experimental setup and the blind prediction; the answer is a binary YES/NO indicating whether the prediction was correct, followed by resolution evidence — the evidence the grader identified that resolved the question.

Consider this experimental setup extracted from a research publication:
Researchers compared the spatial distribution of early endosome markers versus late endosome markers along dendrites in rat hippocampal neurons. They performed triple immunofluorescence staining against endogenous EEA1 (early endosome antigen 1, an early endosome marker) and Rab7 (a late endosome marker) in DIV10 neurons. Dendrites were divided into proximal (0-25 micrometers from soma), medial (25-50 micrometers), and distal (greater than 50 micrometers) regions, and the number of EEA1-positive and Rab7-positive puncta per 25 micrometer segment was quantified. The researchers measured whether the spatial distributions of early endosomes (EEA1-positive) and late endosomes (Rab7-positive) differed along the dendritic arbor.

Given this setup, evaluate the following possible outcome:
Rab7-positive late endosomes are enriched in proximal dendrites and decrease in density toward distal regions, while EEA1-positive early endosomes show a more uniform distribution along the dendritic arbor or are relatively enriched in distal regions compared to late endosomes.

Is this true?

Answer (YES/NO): NO